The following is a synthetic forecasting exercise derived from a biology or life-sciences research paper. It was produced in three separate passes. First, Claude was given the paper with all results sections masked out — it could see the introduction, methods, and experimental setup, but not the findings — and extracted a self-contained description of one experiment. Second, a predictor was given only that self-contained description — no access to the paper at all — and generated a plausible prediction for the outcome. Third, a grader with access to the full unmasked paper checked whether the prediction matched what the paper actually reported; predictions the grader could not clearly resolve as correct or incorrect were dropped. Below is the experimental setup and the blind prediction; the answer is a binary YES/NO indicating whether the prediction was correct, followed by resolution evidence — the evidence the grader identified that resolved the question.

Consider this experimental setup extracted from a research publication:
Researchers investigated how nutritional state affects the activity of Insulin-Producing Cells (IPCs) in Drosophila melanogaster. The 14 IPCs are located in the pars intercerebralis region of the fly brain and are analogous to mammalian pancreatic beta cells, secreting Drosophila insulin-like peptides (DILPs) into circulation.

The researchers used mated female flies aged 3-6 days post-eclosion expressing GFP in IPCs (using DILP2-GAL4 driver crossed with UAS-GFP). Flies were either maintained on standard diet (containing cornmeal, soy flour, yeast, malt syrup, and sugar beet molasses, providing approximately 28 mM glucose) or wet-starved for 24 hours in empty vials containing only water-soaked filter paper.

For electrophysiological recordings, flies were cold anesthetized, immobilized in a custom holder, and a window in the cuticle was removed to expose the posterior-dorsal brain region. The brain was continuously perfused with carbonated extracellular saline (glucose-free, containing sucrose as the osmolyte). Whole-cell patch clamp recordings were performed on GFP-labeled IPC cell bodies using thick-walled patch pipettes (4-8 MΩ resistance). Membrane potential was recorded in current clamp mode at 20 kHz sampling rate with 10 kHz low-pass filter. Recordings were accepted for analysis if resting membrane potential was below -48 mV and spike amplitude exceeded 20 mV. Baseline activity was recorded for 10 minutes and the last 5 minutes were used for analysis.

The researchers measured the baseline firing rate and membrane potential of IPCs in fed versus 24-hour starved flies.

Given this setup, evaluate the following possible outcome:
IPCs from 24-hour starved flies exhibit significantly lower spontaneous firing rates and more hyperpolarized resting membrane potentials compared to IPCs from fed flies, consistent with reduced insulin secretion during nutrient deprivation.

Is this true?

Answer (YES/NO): YES